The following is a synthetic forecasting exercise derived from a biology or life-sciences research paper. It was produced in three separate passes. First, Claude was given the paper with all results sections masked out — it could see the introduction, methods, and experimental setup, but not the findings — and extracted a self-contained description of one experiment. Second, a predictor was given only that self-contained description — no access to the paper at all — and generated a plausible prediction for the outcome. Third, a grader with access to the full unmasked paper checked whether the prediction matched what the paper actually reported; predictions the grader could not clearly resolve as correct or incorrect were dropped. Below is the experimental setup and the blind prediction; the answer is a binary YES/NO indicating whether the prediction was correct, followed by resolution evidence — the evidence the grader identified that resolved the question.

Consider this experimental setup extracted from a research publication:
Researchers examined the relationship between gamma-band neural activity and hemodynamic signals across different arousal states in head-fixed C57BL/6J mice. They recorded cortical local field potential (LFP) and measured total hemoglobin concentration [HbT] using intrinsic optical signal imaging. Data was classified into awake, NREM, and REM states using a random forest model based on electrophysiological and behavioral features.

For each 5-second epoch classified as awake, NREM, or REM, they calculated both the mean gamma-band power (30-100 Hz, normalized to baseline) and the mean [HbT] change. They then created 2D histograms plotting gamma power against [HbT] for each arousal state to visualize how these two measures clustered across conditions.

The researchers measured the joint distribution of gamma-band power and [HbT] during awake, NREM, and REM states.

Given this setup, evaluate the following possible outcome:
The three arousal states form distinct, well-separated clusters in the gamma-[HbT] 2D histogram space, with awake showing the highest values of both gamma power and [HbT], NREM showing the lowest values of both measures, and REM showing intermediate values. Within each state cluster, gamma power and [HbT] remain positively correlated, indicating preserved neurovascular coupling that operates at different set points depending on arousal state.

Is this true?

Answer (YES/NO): NO